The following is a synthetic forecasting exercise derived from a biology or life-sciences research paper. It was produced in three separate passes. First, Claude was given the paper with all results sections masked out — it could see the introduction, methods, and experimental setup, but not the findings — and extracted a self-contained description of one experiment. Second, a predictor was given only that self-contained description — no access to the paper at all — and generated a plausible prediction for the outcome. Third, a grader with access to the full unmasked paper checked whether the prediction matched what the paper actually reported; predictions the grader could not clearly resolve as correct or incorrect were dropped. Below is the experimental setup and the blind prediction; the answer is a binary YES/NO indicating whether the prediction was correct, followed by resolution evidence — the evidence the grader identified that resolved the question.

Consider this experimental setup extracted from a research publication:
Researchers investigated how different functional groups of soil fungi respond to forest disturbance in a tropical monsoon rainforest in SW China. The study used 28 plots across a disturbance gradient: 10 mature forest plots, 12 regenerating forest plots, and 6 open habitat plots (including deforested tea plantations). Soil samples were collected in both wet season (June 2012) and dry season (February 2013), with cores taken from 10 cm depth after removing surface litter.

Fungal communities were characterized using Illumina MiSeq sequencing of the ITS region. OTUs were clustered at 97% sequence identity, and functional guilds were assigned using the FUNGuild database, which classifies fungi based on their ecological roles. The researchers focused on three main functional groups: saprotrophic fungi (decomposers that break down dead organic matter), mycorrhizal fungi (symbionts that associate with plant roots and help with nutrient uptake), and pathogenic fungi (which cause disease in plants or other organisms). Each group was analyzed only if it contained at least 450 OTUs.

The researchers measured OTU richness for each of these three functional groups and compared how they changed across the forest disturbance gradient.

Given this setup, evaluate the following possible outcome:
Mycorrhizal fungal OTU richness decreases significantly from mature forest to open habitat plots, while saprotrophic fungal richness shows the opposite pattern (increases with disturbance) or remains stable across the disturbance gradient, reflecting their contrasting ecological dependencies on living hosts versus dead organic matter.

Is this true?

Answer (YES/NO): NO